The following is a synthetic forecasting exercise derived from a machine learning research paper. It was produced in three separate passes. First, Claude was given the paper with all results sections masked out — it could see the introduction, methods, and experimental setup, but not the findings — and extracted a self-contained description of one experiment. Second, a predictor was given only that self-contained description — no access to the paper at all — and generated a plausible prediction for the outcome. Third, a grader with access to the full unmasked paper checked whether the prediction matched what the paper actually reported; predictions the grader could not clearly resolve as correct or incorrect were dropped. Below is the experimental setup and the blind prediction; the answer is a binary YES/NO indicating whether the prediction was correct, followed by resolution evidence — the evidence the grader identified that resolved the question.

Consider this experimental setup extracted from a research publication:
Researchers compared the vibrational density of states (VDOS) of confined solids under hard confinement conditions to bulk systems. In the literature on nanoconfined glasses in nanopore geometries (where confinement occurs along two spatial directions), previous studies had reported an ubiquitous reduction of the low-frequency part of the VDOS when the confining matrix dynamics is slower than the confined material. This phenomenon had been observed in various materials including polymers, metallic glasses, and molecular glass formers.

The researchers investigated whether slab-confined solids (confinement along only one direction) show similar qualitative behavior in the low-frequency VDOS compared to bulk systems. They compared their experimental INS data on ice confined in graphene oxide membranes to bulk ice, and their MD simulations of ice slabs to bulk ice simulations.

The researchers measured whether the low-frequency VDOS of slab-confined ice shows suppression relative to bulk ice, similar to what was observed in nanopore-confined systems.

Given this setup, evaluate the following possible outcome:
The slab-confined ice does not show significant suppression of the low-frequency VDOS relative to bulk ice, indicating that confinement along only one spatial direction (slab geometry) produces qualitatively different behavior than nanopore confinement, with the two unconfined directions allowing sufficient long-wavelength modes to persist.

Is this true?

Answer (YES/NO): NO